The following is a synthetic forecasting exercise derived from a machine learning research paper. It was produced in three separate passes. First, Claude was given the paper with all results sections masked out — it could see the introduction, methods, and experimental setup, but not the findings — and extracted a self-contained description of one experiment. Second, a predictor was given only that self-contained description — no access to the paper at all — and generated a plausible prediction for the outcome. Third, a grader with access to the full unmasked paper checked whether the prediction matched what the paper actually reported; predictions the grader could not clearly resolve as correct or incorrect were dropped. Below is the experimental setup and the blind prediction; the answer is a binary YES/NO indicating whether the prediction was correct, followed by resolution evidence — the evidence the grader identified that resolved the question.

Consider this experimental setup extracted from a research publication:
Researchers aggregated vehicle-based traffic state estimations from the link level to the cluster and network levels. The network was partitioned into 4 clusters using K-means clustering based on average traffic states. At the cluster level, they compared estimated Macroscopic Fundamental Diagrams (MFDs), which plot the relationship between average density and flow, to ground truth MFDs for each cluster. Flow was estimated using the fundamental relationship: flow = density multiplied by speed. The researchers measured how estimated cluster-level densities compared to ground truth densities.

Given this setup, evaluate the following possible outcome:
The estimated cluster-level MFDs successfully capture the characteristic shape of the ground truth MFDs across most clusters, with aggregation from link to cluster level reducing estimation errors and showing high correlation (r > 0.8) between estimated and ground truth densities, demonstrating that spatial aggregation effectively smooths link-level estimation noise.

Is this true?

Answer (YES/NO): NO